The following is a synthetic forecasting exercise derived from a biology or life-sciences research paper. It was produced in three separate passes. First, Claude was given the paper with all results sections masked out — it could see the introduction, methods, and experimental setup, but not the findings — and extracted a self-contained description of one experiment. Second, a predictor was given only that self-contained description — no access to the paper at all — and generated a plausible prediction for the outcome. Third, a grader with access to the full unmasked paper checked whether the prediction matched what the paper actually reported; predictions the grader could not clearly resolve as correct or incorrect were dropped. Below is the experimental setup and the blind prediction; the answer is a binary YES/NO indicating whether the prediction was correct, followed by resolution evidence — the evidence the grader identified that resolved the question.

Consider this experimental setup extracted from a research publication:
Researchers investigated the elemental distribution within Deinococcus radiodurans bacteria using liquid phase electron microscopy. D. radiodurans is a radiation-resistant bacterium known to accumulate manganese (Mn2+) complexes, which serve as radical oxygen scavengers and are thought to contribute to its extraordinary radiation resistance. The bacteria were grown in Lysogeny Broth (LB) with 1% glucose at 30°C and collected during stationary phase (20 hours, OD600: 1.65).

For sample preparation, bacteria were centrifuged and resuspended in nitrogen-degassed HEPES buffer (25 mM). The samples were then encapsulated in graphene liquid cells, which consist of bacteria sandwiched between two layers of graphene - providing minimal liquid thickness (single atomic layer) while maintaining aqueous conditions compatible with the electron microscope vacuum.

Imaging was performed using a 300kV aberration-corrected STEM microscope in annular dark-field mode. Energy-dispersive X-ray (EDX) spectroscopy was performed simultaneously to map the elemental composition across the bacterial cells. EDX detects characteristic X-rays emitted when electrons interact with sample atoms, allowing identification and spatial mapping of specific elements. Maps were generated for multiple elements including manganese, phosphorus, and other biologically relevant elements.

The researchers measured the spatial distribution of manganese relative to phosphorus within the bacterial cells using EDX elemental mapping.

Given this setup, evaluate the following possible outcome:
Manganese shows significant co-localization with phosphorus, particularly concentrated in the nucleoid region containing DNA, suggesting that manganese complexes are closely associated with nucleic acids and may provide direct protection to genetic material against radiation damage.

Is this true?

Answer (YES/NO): NO